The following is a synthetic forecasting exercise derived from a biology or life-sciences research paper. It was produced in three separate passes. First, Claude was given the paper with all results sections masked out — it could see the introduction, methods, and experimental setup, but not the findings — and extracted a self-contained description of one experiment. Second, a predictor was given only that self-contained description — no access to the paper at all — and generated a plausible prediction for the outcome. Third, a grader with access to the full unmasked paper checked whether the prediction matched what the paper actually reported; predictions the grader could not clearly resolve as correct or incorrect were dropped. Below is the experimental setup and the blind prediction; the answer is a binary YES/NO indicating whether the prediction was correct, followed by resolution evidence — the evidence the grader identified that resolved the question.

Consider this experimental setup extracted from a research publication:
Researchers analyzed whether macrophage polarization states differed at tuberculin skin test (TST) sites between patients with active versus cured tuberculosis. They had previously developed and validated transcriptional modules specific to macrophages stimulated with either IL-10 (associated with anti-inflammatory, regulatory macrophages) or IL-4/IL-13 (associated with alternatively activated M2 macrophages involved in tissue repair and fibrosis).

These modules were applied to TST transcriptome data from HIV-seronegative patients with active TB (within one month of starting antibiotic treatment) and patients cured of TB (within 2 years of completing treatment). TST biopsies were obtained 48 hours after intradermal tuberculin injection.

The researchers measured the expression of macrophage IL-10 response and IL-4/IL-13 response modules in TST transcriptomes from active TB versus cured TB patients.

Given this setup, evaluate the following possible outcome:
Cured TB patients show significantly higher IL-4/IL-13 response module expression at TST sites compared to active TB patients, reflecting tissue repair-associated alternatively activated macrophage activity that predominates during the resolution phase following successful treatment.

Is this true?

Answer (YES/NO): NO